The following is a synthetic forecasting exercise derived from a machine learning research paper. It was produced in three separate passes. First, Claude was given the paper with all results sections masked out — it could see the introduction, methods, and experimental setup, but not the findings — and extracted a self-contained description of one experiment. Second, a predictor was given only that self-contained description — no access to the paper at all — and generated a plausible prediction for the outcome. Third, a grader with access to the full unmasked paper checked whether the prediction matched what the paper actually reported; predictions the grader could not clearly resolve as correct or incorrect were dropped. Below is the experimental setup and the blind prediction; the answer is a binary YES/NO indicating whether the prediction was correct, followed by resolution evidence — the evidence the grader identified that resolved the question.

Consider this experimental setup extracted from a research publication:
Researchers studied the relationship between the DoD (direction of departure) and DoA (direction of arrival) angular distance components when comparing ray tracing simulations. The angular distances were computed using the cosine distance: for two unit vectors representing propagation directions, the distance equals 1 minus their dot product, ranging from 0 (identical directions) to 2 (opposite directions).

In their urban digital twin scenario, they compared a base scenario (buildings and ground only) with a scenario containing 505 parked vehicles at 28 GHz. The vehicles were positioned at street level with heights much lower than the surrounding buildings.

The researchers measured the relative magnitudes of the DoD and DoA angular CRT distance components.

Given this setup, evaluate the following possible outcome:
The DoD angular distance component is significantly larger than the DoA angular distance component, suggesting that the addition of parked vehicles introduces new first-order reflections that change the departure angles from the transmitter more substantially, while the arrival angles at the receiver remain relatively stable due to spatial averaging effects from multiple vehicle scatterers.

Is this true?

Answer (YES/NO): NO